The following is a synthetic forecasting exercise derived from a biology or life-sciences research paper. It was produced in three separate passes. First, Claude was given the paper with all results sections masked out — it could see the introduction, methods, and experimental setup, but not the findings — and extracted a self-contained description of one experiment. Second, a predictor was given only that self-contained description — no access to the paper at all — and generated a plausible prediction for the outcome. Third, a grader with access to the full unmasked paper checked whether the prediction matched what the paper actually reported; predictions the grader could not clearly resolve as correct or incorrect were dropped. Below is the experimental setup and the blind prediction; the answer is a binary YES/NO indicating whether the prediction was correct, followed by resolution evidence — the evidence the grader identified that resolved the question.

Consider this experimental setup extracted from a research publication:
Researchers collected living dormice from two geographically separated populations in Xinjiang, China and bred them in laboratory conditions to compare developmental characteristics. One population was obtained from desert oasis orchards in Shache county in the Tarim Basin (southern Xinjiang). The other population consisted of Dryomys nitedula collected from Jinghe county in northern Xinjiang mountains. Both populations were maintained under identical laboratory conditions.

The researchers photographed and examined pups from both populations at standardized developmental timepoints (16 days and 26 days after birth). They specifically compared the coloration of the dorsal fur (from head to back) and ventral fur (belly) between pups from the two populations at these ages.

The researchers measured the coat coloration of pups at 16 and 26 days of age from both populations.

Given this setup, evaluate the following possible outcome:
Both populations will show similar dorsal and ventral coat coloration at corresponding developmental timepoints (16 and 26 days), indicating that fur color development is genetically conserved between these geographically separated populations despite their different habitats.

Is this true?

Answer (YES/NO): NO